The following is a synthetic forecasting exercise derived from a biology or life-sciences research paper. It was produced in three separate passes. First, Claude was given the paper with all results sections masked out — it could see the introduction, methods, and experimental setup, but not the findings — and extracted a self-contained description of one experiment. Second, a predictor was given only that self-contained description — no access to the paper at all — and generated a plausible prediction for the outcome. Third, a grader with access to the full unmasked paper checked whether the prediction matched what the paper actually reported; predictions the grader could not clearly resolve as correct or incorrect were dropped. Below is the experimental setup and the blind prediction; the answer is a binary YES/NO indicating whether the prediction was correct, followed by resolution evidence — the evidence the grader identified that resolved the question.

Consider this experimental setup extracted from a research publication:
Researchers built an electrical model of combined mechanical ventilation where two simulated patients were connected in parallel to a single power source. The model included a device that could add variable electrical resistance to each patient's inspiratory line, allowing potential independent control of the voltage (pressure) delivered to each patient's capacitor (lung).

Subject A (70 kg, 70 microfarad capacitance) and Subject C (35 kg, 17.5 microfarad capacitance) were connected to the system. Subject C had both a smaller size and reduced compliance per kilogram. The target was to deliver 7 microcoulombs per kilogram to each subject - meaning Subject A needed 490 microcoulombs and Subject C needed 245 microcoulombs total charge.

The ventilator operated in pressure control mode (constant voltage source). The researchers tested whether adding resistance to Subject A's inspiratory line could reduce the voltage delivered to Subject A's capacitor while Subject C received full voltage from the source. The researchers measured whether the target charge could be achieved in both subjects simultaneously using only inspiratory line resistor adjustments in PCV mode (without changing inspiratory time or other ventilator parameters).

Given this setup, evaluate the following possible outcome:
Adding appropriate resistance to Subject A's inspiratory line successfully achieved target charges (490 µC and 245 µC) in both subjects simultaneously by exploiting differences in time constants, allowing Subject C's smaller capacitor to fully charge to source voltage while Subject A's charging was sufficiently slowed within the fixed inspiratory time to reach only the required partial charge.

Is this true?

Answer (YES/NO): YES